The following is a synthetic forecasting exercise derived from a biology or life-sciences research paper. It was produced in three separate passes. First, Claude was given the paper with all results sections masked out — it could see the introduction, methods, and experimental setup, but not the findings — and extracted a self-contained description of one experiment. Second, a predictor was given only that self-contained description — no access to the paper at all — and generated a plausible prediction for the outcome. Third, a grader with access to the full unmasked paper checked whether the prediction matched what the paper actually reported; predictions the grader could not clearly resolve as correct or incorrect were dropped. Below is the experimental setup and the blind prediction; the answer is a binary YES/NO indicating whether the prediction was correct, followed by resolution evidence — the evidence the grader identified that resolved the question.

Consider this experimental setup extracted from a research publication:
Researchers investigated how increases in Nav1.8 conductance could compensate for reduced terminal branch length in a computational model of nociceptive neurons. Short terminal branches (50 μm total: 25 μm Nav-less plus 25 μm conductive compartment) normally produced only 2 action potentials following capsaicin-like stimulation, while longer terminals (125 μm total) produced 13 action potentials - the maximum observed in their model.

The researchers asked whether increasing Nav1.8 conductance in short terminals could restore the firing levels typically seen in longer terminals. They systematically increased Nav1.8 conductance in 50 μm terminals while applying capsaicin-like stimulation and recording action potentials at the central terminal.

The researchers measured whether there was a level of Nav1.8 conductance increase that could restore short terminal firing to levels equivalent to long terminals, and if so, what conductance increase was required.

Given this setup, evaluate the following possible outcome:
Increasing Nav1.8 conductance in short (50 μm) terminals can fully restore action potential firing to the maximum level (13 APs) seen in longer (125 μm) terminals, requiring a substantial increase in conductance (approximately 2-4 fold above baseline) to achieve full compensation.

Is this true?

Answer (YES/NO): NO